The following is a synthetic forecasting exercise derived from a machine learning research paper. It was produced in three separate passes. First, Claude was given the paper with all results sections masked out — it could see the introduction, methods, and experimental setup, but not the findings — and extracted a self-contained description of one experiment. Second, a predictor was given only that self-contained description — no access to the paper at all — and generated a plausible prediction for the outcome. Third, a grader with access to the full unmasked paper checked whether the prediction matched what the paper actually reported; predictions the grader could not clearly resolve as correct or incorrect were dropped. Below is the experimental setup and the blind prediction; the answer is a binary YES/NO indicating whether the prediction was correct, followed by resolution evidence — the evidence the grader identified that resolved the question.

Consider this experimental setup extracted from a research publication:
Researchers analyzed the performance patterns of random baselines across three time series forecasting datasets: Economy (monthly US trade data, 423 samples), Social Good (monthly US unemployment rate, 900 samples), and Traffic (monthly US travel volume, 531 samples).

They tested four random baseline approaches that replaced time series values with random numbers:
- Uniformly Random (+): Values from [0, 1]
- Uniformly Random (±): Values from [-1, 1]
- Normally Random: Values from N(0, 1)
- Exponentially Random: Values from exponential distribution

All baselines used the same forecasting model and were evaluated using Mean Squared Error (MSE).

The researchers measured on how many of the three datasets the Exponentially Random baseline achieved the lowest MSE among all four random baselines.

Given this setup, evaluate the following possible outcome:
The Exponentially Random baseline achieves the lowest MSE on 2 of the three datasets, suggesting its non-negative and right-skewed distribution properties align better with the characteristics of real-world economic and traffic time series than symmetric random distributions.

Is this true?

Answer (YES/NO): YES